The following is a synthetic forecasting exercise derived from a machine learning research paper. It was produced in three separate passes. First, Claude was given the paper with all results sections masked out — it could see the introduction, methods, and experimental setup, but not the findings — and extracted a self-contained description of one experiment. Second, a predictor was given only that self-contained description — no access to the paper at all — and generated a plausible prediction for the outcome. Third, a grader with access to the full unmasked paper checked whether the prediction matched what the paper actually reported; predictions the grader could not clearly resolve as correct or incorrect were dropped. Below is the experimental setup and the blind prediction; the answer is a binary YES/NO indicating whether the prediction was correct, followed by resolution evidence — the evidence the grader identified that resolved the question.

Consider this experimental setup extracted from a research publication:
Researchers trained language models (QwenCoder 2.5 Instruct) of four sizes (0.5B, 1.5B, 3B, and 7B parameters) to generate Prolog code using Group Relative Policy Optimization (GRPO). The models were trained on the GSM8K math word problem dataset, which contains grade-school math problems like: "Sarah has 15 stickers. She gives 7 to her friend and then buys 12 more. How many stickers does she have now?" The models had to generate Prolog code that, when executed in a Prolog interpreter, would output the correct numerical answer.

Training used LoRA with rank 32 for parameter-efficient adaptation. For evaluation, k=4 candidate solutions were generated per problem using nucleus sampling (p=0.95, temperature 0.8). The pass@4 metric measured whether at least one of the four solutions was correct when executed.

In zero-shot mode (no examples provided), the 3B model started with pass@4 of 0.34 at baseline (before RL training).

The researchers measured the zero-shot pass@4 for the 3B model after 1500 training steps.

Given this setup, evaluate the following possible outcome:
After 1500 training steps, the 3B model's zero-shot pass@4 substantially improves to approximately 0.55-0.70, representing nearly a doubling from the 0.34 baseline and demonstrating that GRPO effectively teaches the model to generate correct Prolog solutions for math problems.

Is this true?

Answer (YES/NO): NO